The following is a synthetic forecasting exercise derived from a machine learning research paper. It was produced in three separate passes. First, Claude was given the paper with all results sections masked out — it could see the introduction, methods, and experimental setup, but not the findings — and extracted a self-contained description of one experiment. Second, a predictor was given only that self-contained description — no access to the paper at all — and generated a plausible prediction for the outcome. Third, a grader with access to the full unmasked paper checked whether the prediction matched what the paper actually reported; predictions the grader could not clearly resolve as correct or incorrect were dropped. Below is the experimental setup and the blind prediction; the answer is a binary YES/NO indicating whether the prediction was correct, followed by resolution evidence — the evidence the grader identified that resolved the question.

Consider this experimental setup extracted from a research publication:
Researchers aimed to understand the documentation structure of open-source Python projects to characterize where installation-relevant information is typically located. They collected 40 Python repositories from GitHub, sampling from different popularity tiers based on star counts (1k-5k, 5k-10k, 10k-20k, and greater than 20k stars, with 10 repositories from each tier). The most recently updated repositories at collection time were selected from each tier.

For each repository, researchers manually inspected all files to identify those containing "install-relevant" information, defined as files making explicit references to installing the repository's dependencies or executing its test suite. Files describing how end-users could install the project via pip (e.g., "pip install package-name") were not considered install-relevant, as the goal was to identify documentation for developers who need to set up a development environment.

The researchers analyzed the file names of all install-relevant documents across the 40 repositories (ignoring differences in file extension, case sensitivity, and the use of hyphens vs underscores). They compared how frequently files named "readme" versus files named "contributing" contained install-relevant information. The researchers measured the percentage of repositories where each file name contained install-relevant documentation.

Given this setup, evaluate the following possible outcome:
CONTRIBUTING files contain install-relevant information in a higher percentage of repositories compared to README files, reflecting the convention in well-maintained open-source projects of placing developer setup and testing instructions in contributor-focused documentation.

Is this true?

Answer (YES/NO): YES